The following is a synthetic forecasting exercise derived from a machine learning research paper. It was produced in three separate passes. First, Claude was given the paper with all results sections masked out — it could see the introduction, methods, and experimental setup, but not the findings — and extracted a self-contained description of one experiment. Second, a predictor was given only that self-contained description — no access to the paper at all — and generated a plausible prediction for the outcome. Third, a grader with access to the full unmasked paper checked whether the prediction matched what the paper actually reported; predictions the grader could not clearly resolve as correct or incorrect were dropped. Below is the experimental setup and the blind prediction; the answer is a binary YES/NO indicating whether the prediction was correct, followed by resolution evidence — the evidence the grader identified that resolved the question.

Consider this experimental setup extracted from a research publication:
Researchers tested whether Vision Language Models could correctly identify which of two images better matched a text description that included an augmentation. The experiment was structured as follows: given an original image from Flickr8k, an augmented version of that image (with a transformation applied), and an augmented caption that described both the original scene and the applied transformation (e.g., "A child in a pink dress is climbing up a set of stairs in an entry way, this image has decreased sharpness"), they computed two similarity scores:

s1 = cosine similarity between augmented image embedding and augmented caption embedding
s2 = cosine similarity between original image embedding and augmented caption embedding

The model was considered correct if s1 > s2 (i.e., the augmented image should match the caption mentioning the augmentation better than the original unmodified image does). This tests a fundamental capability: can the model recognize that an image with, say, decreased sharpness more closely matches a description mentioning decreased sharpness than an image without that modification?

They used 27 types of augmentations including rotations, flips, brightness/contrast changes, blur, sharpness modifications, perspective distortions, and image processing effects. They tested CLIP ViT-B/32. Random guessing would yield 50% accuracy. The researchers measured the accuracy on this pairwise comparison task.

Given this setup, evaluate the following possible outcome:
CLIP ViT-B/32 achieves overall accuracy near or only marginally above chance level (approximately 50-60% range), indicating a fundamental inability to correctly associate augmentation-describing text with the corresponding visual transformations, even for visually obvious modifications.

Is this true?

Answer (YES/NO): NO